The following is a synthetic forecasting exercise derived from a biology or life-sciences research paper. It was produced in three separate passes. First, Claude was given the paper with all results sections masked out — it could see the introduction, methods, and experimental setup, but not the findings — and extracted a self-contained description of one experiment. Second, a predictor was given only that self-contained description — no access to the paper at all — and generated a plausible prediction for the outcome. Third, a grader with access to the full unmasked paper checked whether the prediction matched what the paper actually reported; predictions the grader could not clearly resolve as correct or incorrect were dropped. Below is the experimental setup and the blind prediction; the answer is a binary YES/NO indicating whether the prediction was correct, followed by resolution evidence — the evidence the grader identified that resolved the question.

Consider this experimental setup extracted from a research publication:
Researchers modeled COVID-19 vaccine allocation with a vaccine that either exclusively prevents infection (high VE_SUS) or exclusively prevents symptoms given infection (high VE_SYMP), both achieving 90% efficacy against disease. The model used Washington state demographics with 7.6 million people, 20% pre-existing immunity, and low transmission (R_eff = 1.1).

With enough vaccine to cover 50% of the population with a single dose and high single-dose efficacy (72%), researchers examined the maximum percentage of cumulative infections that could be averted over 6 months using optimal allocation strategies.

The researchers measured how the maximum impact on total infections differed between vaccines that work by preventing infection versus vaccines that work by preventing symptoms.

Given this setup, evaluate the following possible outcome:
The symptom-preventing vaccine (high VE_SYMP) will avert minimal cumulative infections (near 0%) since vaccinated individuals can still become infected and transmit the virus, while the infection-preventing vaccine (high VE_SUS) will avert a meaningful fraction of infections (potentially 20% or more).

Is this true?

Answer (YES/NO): NO